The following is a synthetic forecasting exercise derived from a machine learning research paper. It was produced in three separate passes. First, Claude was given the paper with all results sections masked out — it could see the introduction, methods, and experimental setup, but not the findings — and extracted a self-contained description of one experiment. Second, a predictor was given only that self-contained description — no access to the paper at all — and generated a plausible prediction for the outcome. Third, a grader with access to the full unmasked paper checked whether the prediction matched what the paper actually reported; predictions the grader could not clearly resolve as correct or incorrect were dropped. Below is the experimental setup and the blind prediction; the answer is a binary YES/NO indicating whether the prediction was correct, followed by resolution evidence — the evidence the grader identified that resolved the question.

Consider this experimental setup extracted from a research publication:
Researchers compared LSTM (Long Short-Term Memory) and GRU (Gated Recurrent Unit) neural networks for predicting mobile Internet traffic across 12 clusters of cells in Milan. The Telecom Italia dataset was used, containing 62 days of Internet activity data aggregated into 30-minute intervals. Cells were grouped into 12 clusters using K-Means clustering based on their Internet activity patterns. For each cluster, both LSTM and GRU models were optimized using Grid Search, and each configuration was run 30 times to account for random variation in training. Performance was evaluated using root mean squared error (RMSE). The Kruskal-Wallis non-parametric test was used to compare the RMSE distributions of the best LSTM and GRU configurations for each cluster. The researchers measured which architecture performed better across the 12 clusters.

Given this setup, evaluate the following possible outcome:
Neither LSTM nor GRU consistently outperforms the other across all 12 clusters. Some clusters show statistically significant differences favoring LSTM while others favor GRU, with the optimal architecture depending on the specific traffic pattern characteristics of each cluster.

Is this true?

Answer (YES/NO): NO